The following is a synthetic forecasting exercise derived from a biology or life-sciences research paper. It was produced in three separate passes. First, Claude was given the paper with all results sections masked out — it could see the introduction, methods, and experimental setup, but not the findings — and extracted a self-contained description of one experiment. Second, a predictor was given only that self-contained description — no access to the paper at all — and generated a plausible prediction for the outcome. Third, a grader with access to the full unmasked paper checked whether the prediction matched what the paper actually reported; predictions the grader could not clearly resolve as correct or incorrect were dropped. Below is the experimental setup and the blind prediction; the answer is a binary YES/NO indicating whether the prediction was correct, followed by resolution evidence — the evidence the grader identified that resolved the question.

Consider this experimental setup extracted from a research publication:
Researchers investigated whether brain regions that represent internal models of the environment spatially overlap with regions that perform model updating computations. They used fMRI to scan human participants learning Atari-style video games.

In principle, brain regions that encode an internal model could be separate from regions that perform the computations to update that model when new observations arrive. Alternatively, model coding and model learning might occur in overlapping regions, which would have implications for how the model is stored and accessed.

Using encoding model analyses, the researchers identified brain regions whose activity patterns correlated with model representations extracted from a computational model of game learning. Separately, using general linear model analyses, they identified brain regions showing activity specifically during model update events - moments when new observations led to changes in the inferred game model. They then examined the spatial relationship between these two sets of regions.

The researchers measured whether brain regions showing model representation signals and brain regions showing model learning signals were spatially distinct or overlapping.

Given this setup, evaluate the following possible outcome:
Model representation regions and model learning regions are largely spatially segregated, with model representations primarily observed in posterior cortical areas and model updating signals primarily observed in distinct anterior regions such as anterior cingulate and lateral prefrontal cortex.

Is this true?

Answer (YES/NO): NO